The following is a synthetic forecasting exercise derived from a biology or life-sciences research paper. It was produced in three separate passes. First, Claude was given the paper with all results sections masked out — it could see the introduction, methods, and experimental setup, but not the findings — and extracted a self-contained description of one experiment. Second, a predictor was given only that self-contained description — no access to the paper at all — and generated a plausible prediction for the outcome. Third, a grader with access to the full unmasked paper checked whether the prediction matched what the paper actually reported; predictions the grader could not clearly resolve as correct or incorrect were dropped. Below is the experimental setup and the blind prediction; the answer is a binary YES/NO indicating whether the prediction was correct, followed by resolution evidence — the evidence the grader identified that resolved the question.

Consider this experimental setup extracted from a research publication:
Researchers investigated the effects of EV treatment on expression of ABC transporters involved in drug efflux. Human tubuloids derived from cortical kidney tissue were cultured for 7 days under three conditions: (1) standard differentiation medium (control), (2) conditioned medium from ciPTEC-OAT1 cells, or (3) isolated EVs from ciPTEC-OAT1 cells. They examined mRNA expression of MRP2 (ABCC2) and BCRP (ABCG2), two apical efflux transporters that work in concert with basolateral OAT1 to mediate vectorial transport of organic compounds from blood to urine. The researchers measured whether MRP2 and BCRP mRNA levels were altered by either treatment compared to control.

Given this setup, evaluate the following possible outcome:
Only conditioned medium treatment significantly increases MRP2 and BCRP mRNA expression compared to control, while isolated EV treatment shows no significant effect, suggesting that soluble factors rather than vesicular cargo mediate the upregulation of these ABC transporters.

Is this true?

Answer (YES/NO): NO